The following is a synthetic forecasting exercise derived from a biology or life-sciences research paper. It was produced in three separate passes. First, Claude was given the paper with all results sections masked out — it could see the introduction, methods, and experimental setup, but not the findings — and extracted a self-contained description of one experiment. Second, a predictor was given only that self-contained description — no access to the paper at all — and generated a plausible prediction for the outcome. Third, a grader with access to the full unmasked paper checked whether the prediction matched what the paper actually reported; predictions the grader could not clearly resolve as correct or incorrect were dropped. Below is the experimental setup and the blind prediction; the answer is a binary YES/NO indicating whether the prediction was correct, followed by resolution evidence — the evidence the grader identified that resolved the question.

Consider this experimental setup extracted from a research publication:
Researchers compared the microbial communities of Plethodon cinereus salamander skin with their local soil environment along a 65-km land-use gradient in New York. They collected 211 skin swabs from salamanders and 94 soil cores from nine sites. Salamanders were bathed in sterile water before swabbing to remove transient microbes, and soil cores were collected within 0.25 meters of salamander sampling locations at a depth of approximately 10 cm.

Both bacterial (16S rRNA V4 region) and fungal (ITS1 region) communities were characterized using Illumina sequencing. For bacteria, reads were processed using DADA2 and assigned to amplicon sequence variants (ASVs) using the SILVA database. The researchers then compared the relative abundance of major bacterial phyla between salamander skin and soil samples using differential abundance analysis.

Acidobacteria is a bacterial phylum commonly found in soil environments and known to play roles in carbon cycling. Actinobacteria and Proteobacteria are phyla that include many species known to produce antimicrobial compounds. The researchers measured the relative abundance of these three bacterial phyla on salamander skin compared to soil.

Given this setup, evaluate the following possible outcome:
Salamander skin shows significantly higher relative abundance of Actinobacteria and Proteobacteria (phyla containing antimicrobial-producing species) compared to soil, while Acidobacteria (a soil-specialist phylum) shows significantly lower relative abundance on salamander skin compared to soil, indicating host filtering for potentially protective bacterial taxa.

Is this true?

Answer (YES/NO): YES